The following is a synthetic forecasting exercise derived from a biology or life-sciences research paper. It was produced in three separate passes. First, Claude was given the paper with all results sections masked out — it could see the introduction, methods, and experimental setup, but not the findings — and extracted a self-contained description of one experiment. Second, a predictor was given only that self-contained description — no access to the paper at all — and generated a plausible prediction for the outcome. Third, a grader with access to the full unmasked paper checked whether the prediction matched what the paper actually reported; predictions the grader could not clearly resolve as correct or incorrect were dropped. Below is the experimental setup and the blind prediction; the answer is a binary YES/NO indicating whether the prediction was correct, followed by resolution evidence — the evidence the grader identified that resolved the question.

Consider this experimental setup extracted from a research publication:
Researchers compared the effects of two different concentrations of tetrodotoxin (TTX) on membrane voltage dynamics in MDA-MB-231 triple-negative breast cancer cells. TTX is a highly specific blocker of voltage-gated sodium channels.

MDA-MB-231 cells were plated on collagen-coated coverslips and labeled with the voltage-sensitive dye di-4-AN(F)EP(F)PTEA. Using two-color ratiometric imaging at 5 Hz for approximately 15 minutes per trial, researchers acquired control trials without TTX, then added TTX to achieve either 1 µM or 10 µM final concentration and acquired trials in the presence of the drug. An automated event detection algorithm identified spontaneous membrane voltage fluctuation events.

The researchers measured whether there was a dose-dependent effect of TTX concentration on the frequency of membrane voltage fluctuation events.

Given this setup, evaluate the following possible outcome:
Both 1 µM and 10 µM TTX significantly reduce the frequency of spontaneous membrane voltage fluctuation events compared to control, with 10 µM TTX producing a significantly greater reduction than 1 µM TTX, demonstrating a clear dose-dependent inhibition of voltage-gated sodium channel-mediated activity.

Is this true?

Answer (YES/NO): YES